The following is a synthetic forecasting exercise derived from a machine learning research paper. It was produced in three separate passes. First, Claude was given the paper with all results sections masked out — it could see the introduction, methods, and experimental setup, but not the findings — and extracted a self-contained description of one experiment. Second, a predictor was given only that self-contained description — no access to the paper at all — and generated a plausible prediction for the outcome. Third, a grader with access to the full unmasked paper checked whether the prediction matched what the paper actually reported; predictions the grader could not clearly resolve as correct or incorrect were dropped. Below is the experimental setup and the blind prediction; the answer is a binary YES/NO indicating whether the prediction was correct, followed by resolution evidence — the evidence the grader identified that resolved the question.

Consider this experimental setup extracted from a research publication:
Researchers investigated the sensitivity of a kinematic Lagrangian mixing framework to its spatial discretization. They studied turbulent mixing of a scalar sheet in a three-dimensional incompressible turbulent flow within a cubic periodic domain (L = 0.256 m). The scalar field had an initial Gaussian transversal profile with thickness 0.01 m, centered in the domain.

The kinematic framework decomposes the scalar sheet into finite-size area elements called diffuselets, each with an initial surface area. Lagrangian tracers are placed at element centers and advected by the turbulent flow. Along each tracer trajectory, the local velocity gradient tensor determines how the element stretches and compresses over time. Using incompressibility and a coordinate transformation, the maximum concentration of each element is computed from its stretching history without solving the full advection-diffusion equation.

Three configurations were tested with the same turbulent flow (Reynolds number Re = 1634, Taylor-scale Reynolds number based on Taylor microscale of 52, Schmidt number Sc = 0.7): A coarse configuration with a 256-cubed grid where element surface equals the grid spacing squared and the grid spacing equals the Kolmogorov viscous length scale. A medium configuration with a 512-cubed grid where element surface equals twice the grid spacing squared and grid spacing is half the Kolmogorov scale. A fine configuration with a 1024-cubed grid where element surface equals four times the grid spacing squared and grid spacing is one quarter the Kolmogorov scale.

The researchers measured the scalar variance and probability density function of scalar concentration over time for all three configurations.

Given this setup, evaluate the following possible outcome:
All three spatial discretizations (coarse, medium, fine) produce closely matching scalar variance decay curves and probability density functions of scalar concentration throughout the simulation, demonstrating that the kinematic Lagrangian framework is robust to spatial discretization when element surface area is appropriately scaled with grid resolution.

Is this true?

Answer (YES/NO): YES